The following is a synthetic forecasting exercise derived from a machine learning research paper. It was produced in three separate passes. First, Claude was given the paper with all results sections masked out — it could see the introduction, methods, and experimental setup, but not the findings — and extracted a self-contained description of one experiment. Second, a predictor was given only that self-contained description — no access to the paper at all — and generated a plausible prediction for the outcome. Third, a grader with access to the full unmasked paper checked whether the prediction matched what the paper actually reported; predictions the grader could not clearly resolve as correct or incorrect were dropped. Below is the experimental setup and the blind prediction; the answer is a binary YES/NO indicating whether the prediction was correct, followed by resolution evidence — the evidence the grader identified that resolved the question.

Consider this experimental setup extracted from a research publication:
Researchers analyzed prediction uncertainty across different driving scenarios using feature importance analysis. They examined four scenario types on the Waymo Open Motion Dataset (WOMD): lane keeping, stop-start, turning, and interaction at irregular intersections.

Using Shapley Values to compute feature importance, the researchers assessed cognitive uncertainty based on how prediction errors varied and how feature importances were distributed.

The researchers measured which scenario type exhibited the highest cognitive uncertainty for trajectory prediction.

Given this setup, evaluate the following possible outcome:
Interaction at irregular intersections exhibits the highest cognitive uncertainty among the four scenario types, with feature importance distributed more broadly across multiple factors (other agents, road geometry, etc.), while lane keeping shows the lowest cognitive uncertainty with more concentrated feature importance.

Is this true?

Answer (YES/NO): YES